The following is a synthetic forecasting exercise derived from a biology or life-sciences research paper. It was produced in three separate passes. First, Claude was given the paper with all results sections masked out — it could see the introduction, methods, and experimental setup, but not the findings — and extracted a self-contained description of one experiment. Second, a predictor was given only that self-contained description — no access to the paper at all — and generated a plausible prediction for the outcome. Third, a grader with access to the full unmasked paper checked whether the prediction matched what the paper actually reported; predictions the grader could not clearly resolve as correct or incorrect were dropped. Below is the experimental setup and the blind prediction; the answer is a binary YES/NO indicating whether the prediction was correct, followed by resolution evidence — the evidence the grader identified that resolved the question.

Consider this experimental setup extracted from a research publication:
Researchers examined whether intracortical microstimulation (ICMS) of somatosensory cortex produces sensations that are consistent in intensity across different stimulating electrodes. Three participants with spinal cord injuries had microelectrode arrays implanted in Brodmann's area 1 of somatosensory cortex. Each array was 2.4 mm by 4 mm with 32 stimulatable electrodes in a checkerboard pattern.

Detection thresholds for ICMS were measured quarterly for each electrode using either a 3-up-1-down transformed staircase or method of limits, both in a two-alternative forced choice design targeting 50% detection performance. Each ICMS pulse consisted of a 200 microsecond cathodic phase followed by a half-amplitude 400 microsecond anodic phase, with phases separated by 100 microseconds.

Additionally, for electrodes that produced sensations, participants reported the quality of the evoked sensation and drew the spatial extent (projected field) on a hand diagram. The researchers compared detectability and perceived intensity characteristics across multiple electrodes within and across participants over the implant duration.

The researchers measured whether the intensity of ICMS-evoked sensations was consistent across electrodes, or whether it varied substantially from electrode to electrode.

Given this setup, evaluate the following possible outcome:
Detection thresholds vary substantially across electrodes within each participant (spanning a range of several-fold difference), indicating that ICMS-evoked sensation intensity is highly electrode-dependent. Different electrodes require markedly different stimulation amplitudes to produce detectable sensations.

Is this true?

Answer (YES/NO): YES